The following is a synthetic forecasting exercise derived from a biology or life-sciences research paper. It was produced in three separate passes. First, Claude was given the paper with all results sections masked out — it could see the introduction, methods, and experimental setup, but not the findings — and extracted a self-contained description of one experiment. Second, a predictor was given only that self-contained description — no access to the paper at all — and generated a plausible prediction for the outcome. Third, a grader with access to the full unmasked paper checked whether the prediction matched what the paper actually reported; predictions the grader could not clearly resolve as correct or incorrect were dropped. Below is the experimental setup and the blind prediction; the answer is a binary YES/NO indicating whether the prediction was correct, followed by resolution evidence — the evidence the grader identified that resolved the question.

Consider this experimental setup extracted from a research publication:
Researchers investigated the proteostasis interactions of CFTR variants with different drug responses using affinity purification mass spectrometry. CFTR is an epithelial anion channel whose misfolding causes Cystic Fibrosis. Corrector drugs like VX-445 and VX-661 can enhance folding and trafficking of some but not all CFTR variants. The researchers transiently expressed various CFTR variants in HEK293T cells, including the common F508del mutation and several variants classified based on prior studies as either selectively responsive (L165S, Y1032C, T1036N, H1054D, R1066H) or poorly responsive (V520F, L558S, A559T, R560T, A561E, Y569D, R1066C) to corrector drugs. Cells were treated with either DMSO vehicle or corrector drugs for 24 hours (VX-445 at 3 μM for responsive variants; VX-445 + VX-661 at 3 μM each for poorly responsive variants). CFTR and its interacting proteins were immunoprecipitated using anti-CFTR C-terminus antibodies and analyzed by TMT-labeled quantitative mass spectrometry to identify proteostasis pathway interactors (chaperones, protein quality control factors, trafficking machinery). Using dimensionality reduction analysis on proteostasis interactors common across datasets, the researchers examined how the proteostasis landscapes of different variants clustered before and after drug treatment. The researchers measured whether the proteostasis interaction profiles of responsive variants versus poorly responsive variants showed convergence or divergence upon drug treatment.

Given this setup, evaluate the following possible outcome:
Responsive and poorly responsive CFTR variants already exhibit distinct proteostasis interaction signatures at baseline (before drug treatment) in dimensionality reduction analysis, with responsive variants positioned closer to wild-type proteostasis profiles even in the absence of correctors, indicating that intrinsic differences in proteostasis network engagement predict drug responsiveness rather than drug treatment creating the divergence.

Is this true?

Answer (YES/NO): NO